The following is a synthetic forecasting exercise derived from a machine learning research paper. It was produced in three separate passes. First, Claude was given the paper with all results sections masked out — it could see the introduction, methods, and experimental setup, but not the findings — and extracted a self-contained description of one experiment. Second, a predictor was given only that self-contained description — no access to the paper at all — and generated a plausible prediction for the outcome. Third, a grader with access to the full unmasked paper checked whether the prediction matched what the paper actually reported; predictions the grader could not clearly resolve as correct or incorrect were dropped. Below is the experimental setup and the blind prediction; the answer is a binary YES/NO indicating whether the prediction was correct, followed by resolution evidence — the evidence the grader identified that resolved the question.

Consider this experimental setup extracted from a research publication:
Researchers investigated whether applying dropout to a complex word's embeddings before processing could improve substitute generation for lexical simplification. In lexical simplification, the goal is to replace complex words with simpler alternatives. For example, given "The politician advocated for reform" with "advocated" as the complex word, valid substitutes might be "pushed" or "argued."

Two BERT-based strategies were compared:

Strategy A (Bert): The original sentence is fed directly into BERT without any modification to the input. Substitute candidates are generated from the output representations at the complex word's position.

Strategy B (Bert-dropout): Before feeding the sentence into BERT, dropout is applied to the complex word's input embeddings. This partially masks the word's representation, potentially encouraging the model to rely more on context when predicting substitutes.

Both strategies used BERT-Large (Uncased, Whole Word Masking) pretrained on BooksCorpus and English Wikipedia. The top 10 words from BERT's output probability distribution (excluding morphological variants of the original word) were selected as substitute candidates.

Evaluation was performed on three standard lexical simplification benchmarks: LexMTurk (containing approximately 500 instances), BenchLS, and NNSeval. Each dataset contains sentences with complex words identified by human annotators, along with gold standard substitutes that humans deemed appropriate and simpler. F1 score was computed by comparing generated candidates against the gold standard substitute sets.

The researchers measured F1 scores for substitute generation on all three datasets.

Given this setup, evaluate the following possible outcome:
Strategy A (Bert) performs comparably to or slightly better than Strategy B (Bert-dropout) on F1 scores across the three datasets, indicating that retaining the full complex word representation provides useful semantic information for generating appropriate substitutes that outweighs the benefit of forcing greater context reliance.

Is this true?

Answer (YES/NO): YES